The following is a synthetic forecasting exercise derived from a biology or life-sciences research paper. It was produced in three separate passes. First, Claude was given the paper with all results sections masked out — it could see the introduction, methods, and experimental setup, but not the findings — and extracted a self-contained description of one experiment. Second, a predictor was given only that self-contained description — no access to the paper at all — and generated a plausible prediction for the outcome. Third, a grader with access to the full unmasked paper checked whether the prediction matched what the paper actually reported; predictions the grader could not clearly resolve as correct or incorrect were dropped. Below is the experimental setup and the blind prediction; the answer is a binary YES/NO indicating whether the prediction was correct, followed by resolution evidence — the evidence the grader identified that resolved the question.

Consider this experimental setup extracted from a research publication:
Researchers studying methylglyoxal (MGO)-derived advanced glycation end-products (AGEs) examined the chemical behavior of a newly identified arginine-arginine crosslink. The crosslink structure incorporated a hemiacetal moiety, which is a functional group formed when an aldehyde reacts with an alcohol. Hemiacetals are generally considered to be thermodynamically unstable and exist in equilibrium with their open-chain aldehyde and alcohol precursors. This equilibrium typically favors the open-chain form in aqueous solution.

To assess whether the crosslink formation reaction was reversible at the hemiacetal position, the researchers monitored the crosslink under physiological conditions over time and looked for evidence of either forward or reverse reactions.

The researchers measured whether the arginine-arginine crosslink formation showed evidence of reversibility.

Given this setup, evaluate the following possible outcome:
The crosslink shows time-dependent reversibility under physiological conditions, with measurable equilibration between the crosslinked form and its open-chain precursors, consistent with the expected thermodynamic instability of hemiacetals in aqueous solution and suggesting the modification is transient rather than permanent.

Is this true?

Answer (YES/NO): NO